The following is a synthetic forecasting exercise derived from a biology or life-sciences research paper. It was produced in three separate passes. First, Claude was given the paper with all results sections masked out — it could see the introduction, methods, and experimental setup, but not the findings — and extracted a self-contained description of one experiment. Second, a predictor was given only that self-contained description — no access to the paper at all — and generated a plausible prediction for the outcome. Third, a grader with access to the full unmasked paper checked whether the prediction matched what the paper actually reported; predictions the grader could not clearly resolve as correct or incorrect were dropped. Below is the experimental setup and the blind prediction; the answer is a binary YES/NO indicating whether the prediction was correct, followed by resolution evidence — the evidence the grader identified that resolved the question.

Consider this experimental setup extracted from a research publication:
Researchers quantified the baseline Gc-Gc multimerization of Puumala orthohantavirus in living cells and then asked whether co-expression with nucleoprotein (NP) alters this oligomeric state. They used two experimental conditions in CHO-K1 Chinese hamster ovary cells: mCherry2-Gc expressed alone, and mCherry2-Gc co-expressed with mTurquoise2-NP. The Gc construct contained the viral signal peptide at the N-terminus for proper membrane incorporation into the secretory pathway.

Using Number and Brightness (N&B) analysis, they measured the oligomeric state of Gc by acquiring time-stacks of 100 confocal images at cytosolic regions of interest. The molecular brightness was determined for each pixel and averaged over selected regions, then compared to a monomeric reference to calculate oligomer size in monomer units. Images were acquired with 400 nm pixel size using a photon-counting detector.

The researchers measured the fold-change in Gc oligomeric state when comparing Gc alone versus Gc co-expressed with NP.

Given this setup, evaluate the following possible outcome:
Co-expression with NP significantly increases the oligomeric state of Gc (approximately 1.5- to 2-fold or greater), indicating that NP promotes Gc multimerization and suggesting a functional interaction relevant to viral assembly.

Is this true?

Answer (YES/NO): YES